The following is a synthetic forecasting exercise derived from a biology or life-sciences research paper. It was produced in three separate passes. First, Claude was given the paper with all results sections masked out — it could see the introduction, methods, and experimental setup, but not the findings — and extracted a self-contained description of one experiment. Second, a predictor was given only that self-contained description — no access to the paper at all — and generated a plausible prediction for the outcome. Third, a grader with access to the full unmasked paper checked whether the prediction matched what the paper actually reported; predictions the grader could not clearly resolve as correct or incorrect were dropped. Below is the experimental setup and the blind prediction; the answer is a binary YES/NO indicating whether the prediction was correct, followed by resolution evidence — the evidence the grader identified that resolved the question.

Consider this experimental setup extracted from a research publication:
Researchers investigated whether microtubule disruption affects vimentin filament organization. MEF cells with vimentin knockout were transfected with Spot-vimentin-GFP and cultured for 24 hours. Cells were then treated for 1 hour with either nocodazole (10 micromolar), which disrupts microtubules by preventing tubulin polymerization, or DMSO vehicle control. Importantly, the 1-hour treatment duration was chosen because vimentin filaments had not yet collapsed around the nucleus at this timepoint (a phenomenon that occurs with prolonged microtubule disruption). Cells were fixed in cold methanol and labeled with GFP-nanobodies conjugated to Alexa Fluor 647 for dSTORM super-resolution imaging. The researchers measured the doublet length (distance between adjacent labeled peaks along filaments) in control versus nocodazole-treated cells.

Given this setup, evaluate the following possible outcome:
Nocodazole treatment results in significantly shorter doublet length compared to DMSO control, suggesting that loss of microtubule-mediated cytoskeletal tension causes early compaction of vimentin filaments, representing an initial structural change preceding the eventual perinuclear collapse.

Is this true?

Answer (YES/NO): NO